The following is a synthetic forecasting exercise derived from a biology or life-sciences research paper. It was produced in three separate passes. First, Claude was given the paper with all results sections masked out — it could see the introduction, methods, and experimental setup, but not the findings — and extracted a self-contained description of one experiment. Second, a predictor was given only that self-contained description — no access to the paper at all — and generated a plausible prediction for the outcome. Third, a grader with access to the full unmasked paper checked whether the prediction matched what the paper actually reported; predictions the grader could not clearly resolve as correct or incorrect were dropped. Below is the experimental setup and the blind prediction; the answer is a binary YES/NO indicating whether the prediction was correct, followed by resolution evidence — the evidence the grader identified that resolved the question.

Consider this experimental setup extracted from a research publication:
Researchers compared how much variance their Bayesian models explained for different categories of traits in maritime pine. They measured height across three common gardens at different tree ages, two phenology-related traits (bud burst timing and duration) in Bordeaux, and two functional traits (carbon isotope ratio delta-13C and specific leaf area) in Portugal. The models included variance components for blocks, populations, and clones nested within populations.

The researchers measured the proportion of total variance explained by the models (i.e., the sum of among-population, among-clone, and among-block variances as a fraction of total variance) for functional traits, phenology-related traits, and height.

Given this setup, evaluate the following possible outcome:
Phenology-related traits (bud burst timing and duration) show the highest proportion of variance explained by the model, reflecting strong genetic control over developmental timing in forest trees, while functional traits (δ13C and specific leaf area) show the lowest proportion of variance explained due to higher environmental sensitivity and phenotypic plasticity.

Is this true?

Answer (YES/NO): NO